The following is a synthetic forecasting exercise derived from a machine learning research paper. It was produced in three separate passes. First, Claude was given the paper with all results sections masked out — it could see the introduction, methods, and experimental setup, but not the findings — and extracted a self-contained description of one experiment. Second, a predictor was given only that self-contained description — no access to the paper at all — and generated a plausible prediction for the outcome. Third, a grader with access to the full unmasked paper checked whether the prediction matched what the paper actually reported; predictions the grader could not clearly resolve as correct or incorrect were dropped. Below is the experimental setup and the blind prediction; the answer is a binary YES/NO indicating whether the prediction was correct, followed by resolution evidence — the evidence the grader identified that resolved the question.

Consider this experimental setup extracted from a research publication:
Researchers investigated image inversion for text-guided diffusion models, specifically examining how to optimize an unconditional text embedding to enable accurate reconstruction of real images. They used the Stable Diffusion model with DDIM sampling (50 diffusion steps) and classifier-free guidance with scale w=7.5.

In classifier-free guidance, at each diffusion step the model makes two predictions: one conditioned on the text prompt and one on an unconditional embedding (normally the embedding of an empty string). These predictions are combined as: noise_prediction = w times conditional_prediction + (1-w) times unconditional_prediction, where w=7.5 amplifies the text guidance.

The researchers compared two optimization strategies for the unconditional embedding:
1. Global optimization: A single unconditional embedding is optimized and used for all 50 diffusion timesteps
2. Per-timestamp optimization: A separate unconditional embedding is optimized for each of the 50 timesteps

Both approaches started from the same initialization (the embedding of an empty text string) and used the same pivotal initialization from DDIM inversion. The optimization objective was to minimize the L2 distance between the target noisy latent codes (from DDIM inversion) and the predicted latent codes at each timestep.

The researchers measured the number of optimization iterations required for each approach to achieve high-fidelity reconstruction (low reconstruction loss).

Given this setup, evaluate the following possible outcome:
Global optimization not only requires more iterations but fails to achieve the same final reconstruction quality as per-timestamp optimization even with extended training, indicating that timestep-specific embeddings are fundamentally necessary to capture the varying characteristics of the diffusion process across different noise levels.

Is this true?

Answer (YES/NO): NO